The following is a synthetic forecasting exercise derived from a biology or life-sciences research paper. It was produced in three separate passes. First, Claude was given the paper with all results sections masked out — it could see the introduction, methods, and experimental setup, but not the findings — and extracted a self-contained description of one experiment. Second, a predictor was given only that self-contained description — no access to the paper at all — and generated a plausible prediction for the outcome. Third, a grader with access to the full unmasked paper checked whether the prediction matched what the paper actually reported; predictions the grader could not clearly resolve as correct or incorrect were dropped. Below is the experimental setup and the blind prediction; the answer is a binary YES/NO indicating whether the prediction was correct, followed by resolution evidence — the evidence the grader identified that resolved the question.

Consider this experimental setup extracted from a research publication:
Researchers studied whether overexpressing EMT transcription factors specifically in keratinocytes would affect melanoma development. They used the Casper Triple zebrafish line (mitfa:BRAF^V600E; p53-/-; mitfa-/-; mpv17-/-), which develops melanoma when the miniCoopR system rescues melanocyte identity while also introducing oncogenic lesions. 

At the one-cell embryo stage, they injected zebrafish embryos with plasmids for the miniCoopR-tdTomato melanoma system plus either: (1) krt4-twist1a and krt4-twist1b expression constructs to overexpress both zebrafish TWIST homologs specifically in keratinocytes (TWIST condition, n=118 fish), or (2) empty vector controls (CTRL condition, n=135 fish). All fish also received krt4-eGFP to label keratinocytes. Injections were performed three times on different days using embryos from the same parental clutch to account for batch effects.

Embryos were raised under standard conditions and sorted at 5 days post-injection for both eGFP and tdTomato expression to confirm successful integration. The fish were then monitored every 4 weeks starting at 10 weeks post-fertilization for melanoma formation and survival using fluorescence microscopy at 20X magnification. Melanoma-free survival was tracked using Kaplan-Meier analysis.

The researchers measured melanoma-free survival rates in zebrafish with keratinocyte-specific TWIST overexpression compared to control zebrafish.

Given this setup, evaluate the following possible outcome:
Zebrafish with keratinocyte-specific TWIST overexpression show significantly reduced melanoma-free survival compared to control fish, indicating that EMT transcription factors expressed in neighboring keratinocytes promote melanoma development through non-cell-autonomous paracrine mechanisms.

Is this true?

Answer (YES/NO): NO